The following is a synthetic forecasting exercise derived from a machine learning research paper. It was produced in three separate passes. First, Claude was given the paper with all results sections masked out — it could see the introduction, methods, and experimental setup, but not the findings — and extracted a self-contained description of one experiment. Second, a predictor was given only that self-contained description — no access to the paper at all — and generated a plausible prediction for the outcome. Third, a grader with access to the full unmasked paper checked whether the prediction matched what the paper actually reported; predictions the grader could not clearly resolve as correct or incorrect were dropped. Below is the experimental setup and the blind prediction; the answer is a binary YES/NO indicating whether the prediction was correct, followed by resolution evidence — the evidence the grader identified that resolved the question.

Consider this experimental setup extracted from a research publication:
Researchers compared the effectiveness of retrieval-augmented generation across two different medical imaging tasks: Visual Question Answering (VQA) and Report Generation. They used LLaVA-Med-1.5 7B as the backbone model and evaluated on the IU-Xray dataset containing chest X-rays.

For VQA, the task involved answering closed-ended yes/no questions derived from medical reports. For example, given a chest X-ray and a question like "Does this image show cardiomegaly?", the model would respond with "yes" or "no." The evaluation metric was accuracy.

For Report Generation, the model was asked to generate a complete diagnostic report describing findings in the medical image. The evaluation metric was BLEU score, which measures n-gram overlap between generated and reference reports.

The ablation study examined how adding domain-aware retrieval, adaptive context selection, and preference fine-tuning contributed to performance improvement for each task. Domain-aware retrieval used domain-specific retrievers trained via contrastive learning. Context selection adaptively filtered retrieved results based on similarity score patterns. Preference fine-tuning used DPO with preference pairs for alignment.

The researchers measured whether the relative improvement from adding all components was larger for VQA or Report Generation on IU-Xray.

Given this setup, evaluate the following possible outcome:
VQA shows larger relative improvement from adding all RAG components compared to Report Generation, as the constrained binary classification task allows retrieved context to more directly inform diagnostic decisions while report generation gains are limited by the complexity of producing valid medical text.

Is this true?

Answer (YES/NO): NO